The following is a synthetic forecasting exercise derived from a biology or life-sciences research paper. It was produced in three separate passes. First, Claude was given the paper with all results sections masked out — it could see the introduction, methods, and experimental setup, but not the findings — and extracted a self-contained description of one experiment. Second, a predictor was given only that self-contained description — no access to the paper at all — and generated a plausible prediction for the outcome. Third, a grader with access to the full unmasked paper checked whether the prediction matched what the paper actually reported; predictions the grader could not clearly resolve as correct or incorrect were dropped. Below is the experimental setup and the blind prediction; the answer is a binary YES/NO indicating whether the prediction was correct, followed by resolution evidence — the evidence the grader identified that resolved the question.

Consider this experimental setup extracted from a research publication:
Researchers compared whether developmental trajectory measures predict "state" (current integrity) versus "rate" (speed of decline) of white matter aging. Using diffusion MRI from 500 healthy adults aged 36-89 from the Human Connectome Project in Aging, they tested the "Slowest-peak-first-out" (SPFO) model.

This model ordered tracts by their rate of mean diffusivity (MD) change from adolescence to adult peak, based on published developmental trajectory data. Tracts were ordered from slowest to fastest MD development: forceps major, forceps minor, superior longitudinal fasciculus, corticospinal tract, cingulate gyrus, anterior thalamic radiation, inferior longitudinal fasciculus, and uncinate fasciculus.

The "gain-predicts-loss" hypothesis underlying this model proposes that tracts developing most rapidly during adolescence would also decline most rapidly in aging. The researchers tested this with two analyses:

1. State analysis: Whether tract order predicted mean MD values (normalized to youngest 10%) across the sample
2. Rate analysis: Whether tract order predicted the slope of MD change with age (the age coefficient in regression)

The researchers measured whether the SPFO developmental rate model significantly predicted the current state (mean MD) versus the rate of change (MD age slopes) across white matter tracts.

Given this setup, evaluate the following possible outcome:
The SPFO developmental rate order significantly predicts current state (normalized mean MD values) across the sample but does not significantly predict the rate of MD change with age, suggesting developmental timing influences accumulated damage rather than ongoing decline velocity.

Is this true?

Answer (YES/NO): NO